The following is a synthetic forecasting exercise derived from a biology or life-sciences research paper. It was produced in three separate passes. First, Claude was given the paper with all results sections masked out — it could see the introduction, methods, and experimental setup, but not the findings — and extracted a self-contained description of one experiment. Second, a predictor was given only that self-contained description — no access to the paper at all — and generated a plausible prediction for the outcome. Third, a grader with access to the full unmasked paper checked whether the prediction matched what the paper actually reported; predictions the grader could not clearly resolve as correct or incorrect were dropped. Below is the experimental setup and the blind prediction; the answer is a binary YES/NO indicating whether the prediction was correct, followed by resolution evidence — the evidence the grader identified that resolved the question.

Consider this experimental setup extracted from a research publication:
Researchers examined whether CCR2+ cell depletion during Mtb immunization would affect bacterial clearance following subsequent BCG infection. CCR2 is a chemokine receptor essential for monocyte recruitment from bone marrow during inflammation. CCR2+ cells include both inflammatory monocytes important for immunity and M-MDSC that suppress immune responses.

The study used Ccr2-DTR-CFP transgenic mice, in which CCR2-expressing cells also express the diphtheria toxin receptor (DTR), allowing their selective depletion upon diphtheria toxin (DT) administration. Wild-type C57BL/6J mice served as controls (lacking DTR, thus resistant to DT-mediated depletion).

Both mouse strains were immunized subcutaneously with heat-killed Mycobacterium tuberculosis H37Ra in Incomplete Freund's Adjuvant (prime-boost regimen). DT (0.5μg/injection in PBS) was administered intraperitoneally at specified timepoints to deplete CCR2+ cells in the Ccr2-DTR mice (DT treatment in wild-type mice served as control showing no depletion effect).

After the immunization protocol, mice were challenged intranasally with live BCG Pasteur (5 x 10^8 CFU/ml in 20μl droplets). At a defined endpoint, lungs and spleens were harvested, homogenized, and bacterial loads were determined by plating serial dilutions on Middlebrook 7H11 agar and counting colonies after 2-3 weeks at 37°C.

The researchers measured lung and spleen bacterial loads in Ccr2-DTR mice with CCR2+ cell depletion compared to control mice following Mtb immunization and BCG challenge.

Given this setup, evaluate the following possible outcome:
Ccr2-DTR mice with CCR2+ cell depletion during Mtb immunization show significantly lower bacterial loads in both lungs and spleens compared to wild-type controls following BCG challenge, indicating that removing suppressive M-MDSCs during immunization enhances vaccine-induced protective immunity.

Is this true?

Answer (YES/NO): NO